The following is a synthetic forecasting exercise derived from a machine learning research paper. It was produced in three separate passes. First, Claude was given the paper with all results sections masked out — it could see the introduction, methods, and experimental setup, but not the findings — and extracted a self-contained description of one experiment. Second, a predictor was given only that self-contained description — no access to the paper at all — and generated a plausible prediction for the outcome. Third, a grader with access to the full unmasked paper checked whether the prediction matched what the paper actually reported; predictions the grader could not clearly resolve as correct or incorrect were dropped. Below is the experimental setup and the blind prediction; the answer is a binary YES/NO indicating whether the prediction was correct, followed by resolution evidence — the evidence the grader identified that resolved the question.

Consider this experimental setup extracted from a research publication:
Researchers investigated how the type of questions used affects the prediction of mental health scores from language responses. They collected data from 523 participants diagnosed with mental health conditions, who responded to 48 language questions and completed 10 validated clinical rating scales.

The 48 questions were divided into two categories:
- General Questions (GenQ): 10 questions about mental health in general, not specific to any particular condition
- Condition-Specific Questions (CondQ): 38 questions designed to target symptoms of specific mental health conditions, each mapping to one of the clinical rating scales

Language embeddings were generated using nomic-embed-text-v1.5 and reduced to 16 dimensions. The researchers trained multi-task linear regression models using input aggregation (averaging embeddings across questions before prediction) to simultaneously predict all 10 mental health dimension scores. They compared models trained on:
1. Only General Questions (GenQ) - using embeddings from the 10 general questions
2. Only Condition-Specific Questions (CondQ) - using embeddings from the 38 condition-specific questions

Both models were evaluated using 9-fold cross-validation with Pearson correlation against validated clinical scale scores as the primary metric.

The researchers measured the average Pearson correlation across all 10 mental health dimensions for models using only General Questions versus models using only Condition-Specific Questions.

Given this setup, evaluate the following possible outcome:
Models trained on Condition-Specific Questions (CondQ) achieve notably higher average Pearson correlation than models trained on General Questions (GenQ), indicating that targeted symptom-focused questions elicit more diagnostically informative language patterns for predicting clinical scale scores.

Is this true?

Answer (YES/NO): NO